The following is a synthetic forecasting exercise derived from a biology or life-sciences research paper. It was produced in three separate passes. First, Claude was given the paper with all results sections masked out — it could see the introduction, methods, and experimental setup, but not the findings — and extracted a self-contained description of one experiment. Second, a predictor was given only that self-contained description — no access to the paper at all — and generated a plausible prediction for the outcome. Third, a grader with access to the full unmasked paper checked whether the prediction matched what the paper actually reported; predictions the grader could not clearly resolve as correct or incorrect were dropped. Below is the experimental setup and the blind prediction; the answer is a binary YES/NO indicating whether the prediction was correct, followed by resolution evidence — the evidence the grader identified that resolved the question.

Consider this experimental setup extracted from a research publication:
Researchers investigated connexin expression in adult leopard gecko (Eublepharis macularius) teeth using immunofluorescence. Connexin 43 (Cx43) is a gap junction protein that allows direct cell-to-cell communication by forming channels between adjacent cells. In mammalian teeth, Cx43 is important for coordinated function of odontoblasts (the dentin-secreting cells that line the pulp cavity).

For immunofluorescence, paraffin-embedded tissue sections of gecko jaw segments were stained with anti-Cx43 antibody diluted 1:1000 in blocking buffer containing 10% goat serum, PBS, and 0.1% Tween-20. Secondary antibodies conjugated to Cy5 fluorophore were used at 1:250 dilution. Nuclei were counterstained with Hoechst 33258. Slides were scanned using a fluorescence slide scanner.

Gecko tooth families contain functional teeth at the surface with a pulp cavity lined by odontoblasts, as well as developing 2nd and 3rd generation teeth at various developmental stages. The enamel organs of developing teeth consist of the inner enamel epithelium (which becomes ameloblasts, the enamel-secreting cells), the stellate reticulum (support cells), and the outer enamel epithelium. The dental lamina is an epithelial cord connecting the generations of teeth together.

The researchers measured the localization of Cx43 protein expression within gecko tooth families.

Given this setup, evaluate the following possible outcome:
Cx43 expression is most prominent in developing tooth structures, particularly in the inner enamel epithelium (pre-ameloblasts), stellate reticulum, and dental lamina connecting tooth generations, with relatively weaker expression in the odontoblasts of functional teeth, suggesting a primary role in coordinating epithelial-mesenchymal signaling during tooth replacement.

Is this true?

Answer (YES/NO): NO